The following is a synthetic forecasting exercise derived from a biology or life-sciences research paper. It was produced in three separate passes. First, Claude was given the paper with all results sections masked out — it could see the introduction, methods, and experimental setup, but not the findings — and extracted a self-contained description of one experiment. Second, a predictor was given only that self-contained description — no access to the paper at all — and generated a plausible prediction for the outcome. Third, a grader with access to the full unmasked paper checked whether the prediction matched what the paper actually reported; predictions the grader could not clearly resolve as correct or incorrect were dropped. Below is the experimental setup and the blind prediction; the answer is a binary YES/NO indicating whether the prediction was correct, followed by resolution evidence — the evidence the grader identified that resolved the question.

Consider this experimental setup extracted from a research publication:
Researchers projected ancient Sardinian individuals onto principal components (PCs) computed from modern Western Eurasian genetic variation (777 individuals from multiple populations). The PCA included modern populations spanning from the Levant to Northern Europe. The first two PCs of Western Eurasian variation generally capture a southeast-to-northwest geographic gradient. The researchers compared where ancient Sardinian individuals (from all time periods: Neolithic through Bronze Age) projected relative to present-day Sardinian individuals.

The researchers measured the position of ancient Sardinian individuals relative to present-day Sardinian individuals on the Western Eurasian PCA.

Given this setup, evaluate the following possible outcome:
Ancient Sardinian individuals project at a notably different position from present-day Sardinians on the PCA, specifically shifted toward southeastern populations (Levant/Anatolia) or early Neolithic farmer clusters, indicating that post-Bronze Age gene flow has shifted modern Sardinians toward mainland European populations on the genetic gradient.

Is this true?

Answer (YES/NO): NO